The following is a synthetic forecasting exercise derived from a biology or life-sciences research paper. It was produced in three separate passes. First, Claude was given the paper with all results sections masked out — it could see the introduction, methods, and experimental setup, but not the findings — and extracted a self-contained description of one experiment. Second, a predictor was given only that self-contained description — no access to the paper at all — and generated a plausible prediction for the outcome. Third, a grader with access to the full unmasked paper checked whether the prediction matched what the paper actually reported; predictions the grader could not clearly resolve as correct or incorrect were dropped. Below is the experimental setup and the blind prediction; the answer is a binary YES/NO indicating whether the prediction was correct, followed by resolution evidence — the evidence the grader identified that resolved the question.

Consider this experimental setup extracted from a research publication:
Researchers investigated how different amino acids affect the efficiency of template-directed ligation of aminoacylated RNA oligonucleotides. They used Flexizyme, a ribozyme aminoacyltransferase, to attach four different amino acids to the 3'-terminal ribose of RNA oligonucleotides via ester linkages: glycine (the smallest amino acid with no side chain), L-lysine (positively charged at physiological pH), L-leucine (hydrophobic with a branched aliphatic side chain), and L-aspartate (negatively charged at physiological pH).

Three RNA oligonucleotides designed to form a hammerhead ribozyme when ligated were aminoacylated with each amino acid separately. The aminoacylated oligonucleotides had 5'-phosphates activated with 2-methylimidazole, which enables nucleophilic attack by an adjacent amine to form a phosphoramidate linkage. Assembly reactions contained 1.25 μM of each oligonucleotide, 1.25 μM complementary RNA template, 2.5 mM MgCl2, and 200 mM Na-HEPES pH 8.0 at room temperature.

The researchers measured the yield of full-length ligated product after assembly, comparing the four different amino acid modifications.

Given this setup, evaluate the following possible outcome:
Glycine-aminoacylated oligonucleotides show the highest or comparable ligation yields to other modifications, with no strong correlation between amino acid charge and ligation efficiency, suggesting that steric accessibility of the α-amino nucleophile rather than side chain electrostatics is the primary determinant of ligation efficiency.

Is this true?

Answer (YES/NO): NO